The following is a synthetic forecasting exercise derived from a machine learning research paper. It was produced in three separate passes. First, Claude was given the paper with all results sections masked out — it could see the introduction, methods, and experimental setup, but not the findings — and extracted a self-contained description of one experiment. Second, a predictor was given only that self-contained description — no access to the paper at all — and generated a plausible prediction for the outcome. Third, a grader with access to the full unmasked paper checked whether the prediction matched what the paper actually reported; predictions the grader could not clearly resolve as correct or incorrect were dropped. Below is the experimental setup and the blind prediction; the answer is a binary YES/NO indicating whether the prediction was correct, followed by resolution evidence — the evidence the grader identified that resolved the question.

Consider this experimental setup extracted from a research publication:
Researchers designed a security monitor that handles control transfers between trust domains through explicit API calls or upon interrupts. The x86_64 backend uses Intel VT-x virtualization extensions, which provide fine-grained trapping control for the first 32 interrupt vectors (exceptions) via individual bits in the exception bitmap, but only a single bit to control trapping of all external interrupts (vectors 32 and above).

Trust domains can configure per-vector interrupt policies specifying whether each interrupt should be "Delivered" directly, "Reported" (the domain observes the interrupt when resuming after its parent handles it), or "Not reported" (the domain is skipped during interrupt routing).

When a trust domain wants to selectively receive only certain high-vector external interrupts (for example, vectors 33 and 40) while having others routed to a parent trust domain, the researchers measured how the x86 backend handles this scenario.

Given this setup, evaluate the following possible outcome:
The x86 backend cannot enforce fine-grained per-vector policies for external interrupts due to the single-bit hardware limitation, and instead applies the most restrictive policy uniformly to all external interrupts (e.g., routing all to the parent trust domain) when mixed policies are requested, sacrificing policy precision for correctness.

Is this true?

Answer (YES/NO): NO